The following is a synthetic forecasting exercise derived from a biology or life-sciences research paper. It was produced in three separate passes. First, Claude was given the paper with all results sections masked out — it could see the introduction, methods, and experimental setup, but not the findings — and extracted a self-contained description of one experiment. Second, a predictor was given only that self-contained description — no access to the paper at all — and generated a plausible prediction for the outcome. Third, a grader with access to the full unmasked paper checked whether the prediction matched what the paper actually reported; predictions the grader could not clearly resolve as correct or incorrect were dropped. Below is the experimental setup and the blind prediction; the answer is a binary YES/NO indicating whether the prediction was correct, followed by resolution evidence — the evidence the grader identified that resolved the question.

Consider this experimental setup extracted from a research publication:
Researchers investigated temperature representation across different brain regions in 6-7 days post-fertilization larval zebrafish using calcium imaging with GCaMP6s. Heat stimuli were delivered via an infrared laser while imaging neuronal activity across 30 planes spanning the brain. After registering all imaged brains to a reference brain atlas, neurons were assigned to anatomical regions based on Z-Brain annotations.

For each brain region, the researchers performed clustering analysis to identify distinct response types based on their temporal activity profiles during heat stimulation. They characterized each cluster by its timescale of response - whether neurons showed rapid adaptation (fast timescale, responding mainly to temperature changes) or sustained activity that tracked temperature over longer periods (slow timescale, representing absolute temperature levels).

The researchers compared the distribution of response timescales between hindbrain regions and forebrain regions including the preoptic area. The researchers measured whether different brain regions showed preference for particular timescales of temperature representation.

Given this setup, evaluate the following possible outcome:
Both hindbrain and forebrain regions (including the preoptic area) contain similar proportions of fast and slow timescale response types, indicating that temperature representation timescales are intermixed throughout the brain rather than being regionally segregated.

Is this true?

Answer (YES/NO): NO